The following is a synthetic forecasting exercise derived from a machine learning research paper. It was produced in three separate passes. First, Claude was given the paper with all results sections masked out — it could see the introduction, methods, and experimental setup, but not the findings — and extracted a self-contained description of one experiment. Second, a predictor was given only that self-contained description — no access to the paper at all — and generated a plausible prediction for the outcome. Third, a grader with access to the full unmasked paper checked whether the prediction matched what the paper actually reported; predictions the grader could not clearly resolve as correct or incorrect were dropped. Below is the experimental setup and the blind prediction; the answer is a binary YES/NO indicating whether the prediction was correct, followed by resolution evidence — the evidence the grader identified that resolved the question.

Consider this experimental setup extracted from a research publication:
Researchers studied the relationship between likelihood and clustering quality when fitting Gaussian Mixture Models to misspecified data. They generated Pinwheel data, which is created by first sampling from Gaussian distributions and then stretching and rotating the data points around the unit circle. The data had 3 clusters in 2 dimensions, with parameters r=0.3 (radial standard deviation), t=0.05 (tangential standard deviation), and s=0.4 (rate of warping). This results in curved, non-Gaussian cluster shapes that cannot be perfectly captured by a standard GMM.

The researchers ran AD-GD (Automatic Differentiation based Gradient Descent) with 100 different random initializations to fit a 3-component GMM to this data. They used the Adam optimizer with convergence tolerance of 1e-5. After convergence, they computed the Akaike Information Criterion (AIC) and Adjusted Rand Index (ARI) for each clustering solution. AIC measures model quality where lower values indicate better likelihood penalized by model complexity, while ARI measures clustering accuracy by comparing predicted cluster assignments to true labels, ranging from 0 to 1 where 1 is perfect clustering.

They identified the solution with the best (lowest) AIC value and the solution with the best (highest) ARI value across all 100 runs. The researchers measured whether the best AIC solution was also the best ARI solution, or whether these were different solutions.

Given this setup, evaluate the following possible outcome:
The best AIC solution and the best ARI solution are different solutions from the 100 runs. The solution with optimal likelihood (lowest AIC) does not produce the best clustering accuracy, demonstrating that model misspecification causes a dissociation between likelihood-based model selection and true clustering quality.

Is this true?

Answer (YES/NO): YES